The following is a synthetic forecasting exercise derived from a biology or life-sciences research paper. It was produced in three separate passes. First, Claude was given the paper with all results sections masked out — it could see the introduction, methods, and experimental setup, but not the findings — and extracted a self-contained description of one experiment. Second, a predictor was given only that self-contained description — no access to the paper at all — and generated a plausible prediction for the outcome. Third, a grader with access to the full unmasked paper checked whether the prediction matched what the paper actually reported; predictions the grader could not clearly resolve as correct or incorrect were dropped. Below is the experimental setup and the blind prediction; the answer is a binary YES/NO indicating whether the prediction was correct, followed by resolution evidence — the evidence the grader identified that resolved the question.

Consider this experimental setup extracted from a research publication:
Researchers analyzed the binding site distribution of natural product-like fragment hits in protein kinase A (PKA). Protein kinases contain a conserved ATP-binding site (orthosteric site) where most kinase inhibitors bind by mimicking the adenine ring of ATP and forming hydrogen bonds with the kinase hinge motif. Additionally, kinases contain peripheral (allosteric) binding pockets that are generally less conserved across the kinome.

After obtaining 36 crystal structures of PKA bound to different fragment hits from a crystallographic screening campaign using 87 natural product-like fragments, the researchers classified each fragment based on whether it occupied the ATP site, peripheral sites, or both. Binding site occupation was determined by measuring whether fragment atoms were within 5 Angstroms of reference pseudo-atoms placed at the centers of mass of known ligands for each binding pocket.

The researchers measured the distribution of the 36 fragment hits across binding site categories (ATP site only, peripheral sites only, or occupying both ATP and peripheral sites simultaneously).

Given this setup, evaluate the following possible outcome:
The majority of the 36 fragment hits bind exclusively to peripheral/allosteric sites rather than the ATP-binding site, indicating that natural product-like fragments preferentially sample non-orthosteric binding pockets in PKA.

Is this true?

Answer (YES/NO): NO